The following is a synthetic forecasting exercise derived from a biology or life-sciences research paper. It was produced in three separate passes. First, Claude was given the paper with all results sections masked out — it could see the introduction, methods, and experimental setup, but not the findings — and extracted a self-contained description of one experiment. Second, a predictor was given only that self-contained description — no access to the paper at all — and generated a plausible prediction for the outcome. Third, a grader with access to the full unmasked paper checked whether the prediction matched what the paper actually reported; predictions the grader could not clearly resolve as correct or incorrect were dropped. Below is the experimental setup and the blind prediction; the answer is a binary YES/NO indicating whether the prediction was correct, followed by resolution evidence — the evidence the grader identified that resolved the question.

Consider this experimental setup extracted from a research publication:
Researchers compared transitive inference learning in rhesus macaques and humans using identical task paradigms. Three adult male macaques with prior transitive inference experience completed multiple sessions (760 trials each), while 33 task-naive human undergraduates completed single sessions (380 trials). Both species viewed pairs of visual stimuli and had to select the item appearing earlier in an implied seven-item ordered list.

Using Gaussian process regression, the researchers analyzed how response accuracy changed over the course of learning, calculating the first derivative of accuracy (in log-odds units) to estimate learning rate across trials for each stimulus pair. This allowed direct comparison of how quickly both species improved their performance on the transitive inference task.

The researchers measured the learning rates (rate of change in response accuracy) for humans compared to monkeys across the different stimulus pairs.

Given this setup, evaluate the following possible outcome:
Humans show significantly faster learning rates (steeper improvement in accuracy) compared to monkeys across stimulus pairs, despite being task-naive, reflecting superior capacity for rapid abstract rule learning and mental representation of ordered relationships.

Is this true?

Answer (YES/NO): YES